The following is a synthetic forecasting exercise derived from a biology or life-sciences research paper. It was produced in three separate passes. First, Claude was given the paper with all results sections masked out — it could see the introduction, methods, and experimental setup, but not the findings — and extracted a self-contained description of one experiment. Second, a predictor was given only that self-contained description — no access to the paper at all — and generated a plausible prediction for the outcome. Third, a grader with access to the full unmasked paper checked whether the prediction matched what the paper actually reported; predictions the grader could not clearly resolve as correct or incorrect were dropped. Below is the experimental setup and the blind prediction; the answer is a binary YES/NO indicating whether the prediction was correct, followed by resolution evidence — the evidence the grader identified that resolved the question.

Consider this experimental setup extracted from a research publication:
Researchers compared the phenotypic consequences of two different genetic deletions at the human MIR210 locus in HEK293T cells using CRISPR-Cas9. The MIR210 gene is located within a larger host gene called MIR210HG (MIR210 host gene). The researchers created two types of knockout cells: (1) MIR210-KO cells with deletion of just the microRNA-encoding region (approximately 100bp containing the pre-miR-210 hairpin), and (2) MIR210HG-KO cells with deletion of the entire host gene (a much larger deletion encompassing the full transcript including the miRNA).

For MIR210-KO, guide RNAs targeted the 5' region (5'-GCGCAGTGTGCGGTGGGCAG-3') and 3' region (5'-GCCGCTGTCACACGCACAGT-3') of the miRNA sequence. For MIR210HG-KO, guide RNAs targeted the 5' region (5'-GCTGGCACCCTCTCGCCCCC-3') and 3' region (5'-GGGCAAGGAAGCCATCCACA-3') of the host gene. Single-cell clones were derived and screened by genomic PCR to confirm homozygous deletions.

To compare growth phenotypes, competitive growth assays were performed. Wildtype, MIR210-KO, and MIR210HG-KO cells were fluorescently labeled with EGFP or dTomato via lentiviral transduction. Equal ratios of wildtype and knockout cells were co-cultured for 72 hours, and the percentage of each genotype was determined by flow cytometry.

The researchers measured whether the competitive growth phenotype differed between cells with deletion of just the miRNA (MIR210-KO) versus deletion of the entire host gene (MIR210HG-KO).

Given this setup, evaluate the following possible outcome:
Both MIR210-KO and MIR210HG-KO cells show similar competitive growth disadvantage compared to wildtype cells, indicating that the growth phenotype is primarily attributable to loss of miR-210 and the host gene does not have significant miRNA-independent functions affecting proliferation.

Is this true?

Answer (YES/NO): NO